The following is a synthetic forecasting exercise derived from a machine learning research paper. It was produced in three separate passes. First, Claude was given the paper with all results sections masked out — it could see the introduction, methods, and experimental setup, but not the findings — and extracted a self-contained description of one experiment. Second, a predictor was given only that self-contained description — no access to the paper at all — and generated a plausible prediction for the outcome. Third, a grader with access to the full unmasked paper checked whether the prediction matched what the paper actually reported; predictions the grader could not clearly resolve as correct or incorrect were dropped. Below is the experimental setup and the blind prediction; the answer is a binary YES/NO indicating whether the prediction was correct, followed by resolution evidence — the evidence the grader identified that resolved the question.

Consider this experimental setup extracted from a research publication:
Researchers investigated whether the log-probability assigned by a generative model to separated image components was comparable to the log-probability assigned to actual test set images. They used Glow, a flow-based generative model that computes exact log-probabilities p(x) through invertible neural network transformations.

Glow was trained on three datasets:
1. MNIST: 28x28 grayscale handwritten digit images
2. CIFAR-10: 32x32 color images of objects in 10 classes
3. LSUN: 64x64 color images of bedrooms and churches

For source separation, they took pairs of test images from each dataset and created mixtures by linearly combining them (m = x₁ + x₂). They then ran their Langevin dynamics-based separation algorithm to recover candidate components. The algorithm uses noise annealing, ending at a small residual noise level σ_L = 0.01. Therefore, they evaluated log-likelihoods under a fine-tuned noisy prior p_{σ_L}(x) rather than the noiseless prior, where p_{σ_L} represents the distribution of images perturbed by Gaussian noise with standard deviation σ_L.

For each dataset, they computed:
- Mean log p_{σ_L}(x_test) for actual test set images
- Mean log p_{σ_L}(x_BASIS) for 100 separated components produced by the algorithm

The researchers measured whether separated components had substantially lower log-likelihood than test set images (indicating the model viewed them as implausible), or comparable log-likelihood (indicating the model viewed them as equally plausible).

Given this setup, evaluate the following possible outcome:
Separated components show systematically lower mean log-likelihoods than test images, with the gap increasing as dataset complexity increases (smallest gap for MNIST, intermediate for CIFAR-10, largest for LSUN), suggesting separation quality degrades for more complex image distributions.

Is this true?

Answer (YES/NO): NO